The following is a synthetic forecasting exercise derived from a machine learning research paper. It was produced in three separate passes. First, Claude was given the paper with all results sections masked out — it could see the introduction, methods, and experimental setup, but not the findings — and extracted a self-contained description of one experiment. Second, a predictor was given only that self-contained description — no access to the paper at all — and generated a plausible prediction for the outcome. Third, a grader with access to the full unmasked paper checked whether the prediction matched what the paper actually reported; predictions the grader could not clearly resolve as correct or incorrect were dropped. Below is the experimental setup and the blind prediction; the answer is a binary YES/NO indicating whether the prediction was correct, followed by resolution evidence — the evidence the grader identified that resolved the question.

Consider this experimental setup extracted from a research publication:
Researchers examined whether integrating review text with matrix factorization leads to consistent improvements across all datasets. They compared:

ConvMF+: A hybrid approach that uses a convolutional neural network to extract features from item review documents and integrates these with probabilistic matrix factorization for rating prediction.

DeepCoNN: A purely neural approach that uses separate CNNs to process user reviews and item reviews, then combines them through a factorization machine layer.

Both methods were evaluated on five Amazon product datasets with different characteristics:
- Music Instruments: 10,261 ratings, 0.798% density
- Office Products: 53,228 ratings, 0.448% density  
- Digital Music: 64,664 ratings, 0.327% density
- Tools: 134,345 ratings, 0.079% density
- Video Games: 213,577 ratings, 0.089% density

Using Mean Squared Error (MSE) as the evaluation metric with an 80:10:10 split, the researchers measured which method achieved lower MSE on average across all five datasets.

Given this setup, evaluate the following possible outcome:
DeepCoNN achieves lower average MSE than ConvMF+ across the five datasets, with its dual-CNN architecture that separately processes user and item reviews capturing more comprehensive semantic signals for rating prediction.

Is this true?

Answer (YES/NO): YES